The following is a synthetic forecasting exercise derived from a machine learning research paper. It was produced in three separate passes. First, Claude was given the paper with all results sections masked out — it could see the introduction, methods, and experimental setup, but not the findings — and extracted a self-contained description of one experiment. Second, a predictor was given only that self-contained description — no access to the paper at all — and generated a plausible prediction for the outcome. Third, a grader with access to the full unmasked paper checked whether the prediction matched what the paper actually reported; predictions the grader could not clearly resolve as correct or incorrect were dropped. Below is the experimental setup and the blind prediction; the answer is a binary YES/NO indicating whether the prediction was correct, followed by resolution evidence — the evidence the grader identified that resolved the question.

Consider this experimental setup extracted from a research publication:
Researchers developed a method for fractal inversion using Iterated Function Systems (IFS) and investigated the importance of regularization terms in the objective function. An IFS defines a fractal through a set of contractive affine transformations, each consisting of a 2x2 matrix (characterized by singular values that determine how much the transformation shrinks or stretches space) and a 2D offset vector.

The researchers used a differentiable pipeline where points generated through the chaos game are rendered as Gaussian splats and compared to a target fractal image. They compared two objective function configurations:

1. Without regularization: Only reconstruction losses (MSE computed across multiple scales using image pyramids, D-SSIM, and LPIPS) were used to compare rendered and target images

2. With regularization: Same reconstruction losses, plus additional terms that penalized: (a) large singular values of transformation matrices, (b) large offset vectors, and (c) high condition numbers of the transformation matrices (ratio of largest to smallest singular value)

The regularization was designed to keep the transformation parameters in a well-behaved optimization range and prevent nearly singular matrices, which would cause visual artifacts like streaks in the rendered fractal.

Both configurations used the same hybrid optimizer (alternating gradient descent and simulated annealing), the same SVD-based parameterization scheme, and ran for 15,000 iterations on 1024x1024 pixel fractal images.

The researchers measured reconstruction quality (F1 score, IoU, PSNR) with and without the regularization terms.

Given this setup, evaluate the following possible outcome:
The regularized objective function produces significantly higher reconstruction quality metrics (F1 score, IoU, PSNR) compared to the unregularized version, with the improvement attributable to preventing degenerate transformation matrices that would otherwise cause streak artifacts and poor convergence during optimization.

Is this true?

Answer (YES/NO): YES